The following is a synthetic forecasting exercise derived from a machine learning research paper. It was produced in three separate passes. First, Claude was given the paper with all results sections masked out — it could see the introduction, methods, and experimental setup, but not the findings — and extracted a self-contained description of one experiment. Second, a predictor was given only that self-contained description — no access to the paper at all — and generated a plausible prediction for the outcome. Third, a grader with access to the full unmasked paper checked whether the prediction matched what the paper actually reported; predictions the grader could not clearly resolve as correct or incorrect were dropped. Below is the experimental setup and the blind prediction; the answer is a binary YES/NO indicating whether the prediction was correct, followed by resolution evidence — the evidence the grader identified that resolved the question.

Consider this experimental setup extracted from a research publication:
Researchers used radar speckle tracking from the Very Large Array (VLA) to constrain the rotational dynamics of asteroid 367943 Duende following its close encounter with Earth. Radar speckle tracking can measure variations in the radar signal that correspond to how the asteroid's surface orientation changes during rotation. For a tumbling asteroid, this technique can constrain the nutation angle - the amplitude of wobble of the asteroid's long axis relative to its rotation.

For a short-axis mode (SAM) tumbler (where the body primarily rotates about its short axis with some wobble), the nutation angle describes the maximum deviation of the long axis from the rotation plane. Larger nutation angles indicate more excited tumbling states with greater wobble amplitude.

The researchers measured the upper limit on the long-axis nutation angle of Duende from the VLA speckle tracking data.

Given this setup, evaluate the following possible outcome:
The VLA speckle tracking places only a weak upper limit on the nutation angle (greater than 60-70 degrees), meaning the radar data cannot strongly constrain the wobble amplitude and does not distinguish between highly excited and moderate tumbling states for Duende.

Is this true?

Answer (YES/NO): NO